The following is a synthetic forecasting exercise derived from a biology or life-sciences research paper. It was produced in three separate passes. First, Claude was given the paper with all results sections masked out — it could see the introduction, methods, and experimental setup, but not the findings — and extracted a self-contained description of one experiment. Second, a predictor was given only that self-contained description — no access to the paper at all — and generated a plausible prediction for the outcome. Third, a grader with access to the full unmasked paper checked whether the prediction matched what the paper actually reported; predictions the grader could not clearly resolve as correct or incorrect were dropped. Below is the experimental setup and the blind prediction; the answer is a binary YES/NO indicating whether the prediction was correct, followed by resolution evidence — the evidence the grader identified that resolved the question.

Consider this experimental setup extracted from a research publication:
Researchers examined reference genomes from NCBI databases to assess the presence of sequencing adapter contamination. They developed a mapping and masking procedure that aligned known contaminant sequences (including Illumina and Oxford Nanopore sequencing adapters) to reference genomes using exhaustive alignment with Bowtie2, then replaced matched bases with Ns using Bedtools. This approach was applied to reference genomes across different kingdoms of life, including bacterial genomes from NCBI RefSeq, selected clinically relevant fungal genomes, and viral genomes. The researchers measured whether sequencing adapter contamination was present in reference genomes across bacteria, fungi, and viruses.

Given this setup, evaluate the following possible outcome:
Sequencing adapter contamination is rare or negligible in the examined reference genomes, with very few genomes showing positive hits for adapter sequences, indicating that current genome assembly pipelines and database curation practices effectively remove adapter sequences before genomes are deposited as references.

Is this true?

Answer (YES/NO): NO